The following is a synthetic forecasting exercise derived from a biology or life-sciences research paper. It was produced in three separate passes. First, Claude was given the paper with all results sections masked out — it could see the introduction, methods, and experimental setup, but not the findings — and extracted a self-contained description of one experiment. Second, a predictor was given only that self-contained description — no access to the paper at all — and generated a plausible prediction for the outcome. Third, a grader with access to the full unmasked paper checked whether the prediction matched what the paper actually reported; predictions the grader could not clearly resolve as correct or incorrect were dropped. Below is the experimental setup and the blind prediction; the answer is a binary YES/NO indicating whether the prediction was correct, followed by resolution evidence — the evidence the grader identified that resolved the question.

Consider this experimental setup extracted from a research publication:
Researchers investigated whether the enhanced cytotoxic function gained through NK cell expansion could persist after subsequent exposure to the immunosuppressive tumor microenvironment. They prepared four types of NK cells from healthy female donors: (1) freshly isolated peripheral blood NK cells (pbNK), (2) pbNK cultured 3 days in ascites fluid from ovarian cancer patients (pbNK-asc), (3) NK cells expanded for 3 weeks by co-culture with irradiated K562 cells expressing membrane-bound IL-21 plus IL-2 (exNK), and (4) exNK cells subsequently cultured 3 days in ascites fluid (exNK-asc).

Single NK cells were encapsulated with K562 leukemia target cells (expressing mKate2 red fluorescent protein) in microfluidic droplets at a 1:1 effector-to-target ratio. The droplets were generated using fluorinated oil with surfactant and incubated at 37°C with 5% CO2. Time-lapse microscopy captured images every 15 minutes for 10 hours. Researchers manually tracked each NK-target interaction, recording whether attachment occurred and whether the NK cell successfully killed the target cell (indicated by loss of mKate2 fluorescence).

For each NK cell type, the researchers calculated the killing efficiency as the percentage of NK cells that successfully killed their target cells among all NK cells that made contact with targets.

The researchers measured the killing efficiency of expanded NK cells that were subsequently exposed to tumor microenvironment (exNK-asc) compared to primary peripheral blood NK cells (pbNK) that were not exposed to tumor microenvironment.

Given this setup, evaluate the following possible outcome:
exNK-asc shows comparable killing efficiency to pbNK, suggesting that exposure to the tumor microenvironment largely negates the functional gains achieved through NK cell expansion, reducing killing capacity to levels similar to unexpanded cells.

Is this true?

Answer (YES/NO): NO